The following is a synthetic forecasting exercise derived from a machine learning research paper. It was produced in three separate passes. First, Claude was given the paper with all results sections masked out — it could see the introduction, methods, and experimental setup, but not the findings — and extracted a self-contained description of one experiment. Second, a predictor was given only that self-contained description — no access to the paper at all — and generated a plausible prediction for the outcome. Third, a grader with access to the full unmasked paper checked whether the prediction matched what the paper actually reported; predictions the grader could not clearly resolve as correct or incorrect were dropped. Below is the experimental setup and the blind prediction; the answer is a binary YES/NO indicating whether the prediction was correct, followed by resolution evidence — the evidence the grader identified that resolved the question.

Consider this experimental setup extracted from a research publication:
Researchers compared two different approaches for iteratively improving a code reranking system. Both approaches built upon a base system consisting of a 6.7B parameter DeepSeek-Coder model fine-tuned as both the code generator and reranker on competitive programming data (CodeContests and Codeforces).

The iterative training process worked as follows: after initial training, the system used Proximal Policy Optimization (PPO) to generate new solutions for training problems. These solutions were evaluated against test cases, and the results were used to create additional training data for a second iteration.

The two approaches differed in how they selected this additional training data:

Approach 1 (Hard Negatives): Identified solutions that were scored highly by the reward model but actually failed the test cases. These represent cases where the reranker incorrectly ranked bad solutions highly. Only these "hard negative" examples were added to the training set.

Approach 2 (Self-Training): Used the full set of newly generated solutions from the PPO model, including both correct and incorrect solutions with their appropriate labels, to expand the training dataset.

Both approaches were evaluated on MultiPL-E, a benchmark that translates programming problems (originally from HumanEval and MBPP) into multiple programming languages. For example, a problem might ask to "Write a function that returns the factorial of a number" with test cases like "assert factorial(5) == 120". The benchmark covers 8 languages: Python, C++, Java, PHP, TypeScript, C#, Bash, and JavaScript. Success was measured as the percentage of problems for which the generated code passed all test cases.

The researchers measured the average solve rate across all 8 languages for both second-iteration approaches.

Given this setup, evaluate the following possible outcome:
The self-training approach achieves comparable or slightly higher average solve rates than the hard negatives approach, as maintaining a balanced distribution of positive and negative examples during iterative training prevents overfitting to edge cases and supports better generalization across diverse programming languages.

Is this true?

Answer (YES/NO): YES